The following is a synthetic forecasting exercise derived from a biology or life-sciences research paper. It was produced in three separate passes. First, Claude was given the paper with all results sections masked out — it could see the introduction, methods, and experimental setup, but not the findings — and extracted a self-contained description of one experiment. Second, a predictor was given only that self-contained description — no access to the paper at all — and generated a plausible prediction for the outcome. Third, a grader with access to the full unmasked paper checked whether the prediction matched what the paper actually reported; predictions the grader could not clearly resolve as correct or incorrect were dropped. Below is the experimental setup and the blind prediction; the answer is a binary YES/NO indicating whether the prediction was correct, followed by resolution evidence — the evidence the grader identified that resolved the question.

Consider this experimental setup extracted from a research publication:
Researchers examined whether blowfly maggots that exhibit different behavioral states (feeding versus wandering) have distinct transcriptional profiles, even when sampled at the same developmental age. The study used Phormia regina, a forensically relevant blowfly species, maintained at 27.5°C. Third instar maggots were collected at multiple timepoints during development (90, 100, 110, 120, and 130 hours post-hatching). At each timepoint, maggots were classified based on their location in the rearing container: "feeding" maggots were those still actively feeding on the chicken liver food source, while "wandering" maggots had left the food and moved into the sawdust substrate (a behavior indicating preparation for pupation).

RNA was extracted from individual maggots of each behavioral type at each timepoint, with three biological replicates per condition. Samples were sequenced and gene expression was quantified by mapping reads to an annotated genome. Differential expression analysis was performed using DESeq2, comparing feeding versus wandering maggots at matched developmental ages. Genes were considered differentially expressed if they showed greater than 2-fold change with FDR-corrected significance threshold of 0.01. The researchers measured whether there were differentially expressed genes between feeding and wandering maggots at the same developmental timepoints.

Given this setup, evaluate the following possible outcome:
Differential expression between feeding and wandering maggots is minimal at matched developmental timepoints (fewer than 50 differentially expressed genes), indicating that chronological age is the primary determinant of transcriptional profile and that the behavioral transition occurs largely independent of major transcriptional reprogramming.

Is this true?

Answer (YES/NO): YES